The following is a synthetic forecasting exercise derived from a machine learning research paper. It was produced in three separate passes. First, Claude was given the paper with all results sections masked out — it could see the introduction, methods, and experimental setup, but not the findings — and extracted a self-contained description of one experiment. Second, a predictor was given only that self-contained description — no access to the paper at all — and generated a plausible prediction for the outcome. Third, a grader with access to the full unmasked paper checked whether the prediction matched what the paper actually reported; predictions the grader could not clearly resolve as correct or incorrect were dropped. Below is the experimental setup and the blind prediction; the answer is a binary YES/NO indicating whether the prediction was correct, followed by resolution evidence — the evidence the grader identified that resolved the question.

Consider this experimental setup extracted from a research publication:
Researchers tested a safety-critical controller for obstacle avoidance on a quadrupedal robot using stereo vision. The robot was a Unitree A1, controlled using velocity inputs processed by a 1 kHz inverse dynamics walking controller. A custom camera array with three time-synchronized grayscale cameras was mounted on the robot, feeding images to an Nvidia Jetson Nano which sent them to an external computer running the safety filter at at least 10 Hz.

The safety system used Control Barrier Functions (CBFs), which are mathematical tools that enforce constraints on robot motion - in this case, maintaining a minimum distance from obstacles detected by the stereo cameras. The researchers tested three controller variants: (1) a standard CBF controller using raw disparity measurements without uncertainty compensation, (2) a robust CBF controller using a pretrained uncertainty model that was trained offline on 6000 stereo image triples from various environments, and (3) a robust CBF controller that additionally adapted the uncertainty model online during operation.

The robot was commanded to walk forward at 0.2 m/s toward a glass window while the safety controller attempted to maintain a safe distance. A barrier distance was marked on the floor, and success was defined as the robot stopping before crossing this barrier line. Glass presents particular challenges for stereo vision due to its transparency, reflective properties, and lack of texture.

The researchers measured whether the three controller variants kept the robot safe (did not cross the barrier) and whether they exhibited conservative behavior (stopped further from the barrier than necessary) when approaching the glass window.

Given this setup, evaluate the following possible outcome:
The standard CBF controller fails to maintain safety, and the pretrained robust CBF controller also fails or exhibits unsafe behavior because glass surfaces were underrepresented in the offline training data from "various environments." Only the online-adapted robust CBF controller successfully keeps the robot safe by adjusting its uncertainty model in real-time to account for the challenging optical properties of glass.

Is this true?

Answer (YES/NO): NO